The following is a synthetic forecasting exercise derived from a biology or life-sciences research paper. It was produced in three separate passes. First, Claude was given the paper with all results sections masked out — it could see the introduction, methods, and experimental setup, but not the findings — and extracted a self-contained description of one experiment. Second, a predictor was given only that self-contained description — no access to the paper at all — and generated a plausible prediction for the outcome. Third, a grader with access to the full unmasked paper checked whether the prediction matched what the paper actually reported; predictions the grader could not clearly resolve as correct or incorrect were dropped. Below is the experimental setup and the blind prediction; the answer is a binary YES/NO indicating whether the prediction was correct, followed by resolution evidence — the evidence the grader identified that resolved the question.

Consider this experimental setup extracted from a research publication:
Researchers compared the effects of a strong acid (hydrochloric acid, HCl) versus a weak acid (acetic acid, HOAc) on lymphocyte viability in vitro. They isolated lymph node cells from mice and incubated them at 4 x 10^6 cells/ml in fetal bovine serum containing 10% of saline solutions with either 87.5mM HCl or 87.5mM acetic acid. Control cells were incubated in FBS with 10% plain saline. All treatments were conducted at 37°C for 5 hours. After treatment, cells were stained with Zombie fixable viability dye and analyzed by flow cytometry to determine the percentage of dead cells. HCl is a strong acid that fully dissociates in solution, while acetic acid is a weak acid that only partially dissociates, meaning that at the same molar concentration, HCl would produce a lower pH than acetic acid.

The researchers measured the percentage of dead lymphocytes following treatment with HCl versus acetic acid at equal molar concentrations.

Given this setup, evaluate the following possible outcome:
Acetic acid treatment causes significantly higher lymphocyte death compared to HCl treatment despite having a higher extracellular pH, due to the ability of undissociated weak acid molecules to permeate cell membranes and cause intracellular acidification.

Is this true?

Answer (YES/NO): YES